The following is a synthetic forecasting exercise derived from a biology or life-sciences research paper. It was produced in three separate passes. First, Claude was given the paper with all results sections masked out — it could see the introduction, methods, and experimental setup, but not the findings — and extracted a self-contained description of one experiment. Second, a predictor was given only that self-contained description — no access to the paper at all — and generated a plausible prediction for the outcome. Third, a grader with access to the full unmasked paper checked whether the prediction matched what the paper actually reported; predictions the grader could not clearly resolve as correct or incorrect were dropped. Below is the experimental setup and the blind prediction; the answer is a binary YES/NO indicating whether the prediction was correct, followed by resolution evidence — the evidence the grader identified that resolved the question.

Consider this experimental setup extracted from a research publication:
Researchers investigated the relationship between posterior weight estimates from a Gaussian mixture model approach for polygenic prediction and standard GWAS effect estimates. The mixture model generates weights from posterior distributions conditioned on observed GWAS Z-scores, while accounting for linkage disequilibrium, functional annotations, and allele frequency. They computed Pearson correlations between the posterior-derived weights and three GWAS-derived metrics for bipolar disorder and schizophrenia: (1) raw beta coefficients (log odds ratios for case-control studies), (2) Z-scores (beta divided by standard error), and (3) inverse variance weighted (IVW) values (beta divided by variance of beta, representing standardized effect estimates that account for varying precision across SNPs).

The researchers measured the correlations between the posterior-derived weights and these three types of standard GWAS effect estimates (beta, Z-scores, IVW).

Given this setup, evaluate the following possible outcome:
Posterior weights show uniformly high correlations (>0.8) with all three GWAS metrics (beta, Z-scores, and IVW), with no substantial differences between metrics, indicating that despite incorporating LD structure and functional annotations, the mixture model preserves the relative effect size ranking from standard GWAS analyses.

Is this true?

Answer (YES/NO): NO